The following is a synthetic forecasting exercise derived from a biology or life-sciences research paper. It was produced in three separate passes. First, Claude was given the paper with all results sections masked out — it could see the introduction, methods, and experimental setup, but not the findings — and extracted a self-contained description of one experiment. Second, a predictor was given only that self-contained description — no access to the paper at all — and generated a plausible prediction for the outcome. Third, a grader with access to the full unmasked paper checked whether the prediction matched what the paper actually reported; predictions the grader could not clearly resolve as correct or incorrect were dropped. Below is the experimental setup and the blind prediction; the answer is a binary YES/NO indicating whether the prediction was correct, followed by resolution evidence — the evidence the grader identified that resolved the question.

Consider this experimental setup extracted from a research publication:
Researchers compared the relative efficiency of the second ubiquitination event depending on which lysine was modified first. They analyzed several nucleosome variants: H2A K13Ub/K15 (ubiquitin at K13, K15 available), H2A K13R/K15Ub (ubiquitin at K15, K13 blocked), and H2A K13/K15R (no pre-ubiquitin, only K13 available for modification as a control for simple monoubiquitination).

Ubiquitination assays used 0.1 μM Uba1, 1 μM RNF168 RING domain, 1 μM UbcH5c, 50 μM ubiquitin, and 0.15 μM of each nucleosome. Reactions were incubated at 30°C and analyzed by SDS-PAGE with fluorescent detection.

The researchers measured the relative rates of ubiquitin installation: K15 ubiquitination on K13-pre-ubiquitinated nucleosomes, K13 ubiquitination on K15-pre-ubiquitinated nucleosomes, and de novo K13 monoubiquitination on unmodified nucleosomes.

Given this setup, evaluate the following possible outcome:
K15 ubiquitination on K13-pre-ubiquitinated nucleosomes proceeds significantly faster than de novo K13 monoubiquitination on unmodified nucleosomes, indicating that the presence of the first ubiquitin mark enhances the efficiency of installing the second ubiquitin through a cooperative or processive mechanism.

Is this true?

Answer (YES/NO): NO